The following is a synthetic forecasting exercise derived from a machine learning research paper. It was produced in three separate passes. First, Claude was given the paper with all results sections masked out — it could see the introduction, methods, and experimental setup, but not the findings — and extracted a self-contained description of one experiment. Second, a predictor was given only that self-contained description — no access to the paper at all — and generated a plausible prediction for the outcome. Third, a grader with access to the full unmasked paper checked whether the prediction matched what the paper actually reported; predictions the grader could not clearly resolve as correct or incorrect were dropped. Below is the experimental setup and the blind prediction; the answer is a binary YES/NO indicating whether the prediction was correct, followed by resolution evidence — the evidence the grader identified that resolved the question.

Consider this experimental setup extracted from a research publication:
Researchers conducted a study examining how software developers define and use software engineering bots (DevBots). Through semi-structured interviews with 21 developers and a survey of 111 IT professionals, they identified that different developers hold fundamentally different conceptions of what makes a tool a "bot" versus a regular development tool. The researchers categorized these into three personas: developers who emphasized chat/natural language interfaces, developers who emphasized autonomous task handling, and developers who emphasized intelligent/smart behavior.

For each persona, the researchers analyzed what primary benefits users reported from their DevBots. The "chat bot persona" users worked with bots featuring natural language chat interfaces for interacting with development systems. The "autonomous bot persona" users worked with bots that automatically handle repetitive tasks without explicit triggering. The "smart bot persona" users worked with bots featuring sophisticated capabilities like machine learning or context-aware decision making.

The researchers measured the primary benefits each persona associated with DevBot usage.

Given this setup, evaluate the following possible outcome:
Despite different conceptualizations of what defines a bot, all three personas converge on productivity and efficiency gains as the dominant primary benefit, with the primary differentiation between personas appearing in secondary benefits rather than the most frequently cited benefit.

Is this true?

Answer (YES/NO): NO